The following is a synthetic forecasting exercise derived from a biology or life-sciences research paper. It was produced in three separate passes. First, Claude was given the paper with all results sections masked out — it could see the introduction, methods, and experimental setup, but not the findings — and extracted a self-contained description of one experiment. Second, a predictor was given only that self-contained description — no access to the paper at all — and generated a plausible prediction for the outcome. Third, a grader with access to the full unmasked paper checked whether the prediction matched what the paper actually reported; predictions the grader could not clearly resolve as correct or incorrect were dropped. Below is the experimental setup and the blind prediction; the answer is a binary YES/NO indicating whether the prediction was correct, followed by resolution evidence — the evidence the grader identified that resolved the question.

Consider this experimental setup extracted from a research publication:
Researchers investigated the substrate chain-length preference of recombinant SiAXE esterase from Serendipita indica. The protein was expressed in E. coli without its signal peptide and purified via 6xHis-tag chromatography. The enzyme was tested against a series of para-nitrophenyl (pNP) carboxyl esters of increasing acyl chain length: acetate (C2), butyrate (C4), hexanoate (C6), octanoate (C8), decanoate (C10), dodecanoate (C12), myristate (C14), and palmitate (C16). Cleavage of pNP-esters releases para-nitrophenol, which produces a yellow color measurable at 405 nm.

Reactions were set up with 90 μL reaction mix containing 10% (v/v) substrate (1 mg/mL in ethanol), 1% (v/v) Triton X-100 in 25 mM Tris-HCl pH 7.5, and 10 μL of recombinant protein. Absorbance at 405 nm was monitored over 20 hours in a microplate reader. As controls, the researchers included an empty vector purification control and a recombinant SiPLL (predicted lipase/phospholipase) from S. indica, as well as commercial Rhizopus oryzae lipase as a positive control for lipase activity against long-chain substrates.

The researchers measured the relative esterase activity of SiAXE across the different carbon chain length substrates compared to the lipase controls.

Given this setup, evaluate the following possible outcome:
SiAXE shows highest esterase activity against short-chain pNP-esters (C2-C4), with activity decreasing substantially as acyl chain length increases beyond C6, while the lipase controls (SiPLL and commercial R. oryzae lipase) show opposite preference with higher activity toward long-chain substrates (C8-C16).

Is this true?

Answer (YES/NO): NO